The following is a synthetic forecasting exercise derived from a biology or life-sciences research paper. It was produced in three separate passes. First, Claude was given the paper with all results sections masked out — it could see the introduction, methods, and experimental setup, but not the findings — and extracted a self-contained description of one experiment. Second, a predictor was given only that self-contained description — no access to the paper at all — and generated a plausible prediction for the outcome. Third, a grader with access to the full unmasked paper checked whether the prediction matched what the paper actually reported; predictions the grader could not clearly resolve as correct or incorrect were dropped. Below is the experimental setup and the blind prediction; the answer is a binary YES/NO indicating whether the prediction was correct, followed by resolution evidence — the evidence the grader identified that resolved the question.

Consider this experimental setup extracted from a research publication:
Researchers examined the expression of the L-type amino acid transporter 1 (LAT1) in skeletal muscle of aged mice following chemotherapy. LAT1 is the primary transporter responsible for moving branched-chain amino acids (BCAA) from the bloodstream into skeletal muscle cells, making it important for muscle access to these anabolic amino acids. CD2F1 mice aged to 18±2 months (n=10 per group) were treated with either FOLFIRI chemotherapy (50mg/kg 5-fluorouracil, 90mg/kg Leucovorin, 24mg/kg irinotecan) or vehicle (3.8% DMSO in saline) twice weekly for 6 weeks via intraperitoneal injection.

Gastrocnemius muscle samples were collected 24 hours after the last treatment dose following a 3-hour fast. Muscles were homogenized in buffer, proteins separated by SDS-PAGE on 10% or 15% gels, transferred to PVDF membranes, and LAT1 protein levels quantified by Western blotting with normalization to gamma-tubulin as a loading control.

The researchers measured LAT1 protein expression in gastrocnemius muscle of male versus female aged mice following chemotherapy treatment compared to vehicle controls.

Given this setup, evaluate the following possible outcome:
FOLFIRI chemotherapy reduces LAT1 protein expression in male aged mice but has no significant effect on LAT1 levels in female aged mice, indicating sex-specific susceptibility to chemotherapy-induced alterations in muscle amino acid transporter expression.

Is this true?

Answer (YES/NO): NO